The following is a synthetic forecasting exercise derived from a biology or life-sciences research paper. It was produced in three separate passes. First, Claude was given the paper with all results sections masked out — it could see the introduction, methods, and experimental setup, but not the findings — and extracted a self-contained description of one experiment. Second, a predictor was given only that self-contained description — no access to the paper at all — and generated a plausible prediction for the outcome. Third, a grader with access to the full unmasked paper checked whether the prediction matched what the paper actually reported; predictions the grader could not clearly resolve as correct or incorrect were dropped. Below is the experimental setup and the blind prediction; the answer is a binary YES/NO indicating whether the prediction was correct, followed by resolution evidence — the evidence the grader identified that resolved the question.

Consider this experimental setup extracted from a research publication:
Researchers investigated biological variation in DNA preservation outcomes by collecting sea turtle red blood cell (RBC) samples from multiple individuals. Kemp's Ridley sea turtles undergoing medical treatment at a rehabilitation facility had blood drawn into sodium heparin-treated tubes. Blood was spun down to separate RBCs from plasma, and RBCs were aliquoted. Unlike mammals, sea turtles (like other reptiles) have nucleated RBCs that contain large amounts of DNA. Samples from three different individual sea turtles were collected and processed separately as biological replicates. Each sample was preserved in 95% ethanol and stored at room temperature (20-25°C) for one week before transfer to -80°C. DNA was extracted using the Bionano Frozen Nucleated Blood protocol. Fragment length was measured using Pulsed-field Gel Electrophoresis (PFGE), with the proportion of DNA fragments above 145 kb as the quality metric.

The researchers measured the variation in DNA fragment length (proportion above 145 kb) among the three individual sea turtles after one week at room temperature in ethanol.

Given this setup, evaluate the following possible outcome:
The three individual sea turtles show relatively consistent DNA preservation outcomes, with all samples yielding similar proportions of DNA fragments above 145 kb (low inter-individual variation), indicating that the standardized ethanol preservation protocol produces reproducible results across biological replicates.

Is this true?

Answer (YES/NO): YES